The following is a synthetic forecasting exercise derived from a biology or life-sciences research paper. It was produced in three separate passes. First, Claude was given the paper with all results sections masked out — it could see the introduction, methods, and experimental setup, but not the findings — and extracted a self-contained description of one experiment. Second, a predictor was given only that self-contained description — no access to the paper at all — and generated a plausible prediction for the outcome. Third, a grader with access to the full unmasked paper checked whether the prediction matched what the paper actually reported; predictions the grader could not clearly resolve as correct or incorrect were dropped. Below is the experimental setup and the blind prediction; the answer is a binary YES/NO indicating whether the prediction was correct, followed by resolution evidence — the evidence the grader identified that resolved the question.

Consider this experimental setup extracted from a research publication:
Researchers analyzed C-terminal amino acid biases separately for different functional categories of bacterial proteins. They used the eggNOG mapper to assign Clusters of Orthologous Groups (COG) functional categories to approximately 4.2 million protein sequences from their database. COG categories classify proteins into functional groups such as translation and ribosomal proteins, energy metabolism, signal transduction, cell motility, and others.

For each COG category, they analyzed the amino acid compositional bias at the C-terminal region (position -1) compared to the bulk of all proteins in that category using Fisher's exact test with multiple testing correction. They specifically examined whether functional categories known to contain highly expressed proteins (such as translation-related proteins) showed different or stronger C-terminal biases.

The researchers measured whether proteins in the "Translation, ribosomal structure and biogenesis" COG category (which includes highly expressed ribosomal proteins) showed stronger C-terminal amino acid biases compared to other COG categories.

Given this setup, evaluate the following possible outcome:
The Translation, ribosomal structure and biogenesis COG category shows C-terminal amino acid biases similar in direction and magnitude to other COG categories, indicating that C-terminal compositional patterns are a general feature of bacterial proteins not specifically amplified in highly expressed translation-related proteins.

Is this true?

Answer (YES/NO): YES